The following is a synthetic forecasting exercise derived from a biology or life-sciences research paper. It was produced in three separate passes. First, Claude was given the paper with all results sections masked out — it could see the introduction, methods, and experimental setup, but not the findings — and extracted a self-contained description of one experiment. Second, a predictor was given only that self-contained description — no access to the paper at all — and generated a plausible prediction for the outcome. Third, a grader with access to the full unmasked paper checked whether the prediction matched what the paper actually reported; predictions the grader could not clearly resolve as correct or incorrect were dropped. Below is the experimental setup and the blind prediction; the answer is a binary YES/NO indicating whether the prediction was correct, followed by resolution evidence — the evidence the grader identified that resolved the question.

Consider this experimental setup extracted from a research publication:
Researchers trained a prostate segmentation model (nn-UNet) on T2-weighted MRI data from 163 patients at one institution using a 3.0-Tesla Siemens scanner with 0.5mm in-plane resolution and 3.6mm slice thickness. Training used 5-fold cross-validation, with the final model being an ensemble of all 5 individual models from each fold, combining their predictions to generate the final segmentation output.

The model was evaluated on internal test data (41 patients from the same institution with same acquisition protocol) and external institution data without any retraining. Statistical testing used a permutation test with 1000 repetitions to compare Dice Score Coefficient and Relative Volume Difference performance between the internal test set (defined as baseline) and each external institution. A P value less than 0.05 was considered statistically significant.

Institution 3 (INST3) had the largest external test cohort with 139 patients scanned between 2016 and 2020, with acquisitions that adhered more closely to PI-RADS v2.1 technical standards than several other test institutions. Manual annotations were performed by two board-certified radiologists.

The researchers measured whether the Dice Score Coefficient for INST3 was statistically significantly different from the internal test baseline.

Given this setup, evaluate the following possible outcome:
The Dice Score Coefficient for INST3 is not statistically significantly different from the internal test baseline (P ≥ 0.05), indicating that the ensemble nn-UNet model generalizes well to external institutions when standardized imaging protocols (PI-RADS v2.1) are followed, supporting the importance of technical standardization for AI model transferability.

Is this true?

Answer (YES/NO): NO